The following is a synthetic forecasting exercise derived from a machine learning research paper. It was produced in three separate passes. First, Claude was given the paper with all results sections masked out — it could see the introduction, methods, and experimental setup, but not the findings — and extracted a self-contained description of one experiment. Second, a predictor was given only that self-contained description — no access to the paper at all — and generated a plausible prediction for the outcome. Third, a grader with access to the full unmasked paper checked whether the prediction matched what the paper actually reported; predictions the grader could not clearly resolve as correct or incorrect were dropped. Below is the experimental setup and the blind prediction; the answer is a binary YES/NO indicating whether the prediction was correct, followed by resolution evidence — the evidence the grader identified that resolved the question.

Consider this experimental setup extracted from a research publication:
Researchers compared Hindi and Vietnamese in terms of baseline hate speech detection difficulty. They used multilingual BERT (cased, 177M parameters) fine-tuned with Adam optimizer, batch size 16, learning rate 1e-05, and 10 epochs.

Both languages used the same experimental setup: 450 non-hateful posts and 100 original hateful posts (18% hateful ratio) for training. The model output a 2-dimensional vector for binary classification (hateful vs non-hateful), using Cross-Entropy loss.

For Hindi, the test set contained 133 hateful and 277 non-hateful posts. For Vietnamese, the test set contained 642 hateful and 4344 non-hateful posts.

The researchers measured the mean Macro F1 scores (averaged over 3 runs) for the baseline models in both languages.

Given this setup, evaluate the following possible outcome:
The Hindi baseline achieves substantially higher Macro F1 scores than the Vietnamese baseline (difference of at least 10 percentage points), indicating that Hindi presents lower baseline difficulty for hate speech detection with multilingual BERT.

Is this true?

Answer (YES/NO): YES